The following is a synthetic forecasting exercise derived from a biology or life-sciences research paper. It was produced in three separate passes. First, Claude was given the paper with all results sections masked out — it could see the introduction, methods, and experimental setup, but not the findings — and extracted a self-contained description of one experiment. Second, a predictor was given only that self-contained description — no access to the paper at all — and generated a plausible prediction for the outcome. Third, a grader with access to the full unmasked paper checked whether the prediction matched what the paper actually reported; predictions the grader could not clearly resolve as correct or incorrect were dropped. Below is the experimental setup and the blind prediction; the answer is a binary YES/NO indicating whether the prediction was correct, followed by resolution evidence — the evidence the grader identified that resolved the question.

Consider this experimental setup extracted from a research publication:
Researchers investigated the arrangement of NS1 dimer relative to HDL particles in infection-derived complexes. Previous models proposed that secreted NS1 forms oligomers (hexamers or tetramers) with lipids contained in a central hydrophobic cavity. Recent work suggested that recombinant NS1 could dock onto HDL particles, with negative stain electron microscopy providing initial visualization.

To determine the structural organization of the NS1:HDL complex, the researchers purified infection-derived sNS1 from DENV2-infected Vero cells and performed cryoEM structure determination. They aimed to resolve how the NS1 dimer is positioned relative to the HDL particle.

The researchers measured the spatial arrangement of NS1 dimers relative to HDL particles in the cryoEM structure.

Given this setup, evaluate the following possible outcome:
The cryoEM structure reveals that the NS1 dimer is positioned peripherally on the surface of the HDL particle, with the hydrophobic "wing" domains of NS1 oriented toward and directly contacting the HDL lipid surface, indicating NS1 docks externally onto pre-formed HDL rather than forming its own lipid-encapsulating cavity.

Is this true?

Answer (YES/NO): NO